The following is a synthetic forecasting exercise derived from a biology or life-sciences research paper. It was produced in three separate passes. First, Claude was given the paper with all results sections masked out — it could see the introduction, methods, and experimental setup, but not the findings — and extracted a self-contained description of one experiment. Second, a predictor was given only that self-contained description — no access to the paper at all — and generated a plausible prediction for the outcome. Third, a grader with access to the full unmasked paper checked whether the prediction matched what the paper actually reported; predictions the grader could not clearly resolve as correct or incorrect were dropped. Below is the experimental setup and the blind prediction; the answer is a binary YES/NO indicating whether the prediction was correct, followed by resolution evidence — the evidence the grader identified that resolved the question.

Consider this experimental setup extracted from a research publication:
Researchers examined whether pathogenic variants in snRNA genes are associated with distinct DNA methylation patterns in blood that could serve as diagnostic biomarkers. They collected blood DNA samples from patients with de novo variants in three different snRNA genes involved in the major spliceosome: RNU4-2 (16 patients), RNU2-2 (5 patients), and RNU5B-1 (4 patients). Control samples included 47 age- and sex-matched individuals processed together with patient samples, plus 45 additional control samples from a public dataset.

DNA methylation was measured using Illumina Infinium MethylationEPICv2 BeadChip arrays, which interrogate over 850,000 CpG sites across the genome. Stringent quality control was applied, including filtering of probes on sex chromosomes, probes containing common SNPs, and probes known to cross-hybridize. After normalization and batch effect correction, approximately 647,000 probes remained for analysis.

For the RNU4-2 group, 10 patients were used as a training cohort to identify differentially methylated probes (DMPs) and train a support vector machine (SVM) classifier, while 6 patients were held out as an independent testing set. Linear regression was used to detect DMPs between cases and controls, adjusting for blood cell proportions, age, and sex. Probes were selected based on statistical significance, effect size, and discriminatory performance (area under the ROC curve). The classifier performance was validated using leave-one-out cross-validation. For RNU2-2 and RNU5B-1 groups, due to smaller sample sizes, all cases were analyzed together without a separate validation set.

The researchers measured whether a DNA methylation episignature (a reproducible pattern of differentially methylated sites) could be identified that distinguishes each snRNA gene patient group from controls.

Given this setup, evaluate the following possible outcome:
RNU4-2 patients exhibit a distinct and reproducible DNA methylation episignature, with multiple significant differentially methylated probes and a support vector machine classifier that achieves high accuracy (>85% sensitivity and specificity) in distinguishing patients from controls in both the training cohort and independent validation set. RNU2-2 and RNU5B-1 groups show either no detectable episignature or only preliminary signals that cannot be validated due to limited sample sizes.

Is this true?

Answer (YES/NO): NO